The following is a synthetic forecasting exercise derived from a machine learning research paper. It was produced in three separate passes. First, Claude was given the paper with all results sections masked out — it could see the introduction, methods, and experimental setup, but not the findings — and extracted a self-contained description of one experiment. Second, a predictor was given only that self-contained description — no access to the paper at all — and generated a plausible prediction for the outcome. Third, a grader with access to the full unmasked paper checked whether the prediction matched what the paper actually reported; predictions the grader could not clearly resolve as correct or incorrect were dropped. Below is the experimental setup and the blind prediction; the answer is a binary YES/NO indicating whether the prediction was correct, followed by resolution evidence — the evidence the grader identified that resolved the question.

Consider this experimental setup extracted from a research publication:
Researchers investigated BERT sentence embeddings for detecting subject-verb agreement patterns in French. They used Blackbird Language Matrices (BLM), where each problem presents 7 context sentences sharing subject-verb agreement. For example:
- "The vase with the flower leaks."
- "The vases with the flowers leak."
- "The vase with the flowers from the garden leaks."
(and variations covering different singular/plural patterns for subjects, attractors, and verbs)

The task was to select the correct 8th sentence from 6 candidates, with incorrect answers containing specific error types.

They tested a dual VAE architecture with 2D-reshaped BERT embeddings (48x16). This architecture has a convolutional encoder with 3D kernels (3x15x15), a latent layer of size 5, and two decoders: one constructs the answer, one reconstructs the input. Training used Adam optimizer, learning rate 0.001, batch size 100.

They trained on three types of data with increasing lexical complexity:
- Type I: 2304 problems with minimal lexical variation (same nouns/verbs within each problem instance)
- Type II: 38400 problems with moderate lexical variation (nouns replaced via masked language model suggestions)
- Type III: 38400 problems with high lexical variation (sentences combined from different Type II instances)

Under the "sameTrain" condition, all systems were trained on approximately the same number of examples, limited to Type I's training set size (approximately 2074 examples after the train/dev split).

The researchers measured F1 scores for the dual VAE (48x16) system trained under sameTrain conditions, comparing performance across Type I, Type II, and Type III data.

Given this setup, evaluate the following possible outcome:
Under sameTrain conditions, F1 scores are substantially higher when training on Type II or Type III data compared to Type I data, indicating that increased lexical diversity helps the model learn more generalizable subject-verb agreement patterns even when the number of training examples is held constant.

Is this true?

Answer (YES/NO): NO